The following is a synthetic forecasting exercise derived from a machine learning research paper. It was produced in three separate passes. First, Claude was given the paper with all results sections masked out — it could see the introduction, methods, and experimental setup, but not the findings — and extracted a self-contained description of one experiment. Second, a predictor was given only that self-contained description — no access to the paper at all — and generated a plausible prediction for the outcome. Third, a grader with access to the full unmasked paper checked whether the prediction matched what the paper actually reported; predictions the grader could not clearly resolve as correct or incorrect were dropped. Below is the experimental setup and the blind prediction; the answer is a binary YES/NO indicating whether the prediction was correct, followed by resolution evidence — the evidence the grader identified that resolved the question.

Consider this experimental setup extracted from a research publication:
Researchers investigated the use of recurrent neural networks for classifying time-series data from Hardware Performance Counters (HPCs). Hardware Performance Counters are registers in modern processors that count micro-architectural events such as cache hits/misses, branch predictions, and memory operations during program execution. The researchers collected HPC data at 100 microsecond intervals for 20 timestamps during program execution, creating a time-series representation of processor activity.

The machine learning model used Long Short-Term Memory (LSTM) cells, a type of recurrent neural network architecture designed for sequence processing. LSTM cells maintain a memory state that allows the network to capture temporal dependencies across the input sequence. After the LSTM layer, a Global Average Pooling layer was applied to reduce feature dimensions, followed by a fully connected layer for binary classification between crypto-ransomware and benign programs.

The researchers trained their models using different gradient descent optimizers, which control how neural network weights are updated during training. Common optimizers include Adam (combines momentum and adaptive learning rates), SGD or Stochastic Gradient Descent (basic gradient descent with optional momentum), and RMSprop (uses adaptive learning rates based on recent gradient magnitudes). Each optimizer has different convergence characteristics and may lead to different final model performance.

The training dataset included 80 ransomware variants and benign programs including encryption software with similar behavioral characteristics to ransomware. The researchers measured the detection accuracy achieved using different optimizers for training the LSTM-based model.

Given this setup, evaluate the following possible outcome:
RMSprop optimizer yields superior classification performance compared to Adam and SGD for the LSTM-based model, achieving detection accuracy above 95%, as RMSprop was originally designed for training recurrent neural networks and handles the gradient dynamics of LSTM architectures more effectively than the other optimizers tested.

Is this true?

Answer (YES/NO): NO